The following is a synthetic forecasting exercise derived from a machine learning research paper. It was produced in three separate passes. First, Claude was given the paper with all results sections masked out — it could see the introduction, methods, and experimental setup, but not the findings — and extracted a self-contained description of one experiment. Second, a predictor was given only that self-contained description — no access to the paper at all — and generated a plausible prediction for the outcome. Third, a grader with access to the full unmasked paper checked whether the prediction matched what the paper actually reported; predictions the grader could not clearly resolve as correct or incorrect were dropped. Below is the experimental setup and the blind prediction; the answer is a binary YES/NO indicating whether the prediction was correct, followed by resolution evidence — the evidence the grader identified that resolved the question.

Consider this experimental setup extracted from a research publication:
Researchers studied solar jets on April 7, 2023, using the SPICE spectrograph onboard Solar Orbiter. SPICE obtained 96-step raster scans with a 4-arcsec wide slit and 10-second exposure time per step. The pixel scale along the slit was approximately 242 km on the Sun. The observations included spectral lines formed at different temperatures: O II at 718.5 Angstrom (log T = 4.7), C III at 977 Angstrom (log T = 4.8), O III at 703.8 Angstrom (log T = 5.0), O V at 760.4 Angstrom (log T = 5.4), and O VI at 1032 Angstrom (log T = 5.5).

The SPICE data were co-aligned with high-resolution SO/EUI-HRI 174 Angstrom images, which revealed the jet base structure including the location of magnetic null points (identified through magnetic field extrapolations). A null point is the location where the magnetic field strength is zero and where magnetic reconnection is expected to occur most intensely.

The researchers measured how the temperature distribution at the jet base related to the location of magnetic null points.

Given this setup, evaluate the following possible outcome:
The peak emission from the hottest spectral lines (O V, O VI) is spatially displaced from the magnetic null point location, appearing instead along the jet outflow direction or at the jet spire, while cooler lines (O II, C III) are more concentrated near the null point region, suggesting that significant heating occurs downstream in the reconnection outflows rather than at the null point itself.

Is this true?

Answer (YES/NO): NO